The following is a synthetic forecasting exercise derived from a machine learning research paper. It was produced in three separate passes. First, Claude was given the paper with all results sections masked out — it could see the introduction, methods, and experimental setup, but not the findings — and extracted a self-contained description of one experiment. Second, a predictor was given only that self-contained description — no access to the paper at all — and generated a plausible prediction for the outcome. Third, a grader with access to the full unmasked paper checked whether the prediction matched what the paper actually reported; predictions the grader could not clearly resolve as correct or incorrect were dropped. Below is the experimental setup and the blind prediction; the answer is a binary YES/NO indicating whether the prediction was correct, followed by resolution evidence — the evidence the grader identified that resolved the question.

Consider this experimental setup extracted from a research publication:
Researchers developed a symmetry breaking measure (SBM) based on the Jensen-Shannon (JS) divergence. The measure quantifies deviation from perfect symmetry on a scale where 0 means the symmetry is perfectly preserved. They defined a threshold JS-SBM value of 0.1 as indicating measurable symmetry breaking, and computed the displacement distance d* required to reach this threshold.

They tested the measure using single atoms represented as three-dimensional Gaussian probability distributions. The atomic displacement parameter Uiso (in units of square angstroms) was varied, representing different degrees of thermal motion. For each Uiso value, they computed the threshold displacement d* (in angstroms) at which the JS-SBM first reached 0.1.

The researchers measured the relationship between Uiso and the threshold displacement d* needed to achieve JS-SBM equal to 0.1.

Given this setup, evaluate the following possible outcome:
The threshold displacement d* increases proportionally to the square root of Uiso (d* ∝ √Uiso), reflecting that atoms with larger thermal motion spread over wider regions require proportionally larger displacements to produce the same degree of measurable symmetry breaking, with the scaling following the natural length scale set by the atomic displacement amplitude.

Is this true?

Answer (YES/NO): NO